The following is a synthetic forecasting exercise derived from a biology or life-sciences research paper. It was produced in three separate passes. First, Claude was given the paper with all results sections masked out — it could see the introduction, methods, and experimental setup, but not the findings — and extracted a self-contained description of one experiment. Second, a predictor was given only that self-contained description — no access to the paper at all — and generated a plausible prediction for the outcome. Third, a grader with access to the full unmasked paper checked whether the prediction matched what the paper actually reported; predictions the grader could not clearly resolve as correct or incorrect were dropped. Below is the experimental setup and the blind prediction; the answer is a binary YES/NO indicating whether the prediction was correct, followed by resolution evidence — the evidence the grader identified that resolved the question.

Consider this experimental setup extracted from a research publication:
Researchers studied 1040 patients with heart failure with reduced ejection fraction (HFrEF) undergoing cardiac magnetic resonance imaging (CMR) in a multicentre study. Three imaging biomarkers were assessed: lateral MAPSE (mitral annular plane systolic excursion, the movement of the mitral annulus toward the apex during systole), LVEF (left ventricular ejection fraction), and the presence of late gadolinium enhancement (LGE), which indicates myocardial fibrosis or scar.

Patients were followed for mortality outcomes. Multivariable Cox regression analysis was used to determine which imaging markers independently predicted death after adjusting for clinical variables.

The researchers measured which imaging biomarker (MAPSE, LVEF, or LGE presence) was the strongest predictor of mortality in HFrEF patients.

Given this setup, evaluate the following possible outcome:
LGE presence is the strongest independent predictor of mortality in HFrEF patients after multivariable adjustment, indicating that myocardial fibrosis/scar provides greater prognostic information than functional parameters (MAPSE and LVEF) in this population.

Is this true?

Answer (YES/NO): NO